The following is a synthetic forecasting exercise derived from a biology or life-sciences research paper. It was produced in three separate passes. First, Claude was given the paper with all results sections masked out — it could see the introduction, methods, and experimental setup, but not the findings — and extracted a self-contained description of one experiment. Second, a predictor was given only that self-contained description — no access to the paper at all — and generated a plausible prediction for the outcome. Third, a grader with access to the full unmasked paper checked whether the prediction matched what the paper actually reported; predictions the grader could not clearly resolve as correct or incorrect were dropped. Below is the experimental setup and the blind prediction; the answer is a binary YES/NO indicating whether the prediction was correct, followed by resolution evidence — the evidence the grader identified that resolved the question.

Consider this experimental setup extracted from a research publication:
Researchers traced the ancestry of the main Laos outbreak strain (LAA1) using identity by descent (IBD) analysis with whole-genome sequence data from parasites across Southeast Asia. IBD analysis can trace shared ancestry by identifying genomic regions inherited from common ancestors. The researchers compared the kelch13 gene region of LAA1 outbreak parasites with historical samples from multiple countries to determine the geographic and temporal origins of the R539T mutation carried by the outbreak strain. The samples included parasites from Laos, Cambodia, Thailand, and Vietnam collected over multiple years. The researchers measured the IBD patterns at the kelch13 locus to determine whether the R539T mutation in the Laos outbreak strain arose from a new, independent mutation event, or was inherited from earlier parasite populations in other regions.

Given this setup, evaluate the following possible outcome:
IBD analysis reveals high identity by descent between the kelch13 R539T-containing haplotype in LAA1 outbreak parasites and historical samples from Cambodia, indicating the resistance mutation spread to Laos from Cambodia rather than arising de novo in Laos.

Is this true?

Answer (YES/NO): YES